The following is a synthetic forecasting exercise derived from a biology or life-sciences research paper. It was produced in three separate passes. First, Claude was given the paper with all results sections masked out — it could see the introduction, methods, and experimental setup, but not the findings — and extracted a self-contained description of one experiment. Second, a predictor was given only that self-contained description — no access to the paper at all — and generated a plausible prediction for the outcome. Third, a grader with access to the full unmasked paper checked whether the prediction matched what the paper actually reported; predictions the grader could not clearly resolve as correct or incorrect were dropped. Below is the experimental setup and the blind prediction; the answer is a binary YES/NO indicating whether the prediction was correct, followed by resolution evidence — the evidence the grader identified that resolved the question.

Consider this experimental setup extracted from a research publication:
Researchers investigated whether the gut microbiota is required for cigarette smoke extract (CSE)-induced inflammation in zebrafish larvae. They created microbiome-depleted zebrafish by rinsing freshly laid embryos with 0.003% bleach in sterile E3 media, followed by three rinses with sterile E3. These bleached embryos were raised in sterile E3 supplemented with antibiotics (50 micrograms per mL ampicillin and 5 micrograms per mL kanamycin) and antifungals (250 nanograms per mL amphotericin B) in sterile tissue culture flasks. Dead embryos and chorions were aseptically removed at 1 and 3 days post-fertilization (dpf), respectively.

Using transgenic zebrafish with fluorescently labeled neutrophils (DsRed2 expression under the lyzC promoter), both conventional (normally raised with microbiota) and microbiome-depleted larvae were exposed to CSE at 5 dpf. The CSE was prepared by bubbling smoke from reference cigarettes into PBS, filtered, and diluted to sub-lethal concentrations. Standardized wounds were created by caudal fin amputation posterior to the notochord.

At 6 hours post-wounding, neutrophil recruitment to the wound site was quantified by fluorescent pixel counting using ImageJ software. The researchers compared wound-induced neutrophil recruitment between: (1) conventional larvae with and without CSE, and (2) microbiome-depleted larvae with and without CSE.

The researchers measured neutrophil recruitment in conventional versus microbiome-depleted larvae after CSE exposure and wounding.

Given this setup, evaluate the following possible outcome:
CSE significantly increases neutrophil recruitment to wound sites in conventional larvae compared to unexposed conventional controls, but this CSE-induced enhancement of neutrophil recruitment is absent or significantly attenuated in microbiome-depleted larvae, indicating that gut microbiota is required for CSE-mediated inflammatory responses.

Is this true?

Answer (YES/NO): NO